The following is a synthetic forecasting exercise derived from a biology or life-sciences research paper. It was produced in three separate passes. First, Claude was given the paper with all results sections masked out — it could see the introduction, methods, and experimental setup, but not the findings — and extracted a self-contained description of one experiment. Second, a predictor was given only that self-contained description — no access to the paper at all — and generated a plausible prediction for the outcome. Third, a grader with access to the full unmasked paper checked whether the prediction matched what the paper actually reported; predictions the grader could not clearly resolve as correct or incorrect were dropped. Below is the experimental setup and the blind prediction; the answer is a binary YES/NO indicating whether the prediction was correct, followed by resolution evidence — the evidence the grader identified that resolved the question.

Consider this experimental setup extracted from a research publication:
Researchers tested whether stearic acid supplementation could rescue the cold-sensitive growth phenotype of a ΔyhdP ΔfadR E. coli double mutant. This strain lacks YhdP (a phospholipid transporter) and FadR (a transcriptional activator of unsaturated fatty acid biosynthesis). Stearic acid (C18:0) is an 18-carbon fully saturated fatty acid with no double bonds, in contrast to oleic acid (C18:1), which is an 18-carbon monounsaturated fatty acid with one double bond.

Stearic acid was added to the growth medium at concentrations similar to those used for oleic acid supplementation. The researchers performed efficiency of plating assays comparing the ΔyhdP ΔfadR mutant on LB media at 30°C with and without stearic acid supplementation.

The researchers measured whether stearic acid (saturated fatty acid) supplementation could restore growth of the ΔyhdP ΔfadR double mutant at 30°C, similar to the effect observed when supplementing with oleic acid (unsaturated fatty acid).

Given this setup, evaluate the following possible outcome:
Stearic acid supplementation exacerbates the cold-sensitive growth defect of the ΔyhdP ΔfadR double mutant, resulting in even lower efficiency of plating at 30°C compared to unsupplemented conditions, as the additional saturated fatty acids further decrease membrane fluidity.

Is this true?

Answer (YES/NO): NO